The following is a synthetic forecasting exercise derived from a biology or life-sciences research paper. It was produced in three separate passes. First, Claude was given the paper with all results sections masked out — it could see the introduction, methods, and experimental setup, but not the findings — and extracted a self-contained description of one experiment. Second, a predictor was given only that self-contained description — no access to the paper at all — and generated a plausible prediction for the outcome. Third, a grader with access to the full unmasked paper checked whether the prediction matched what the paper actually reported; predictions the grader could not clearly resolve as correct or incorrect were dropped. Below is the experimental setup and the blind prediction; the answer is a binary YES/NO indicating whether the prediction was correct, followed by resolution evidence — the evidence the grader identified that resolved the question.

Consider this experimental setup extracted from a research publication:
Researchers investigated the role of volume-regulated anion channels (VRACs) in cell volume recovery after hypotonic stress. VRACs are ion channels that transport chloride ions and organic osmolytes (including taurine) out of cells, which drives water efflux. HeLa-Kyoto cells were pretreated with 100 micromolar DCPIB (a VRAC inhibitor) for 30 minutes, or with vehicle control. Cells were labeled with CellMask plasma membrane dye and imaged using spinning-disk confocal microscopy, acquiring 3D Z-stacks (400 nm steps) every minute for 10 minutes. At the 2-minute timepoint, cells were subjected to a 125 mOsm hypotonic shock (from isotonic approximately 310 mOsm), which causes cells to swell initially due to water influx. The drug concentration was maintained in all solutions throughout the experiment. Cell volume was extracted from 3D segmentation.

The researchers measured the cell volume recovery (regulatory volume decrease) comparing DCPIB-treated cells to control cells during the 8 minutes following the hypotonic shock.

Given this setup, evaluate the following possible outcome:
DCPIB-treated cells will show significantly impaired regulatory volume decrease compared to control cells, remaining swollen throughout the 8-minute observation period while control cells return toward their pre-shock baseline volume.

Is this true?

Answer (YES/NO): NO